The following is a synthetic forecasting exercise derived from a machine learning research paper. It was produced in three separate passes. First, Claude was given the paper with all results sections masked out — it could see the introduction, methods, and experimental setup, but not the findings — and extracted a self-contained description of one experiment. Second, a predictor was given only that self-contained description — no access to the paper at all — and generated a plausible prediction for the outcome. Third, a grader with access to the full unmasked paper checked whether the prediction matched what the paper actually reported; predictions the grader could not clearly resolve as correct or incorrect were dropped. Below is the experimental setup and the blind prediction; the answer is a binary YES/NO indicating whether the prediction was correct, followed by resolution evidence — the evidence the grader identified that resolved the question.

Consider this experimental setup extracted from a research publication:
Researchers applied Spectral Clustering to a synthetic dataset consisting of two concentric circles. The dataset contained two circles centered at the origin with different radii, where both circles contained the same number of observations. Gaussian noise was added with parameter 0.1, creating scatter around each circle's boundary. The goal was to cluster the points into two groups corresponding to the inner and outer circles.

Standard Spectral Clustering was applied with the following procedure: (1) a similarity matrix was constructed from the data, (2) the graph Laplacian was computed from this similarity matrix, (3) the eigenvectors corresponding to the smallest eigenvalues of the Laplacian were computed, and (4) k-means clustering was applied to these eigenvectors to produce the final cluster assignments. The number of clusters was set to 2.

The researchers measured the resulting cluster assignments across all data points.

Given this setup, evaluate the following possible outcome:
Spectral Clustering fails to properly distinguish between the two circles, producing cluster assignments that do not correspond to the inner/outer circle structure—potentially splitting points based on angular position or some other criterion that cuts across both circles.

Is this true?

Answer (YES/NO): YES